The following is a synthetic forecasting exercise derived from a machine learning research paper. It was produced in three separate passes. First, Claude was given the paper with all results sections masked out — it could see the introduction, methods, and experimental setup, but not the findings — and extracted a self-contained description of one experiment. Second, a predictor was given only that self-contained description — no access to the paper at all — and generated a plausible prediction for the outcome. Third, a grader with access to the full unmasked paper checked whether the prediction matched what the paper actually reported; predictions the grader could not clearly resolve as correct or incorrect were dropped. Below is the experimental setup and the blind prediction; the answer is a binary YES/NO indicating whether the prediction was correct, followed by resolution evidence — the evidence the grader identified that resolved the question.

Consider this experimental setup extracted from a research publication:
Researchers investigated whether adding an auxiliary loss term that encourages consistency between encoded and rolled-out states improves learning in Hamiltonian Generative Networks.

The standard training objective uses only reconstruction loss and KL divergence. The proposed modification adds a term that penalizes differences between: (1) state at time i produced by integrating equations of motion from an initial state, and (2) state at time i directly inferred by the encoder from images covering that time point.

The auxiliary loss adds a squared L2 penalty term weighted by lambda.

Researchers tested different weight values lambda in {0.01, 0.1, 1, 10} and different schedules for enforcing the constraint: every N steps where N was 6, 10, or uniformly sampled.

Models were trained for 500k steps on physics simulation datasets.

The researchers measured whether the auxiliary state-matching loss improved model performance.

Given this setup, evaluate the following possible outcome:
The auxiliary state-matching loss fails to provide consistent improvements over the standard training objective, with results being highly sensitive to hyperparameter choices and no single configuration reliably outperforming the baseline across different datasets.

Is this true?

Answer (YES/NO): NO